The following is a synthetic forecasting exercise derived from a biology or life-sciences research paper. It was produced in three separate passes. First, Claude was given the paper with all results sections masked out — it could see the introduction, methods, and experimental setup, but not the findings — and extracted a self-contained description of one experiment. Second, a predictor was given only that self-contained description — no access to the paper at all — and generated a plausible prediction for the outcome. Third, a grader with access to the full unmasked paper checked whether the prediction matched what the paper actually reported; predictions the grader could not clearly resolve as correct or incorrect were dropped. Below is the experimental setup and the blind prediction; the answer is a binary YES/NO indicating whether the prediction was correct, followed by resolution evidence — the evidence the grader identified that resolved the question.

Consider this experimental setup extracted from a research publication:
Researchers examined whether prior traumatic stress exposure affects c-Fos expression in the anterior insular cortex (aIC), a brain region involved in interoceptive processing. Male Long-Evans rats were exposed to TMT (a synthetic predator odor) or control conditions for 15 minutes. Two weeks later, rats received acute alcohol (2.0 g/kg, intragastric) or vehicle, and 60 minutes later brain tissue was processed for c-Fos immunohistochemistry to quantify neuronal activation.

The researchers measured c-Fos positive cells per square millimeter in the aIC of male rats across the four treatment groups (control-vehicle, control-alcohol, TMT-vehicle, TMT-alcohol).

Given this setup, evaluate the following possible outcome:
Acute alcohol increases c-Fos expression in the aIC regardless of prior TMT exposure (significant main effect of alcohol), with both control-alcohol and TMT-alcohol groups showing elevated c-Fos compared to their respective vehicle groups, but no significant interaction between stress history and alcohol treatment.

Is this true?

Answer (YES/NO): NO